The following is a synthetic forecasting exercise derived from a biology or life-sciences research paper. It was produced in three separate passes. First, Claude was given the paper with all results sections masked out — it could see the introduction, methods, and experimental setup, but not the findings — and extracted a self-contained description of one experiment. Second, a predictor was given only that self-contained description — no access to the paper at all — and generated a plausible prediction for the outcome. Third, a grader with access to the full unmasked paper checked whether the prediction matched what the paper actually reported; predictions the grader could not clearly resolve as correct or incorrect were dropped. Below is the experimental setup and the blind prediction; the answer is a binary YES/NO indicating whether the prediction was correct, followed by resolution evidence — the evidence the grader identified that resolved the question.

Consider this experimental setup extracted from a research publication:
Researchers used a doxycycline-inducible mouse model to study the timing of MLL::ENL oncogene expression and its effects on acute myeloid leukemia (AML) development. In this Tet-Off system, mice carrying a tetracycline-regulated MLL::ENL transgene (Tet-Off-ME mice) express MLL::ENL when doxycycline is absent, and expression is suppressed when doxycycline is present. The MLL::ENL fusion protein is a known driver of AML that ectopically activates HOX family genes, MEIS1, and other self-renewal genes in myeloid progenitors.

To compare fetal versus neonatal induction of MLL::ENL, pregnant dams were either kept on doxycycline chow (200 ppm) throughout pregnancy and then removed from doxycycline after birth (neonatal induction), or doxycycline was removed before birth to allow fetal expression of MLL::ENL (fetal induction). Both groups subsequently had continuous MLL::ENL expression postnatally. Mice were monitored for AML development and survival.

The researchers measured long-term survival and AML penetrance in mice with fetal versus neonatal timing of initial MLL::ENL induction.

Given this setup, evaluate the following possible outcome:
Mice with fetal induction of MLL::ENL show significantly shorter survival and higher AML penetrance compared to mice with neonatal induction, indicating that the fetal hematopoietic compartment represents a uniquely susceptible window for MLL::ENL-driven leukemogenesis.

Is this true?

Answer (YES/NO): NO